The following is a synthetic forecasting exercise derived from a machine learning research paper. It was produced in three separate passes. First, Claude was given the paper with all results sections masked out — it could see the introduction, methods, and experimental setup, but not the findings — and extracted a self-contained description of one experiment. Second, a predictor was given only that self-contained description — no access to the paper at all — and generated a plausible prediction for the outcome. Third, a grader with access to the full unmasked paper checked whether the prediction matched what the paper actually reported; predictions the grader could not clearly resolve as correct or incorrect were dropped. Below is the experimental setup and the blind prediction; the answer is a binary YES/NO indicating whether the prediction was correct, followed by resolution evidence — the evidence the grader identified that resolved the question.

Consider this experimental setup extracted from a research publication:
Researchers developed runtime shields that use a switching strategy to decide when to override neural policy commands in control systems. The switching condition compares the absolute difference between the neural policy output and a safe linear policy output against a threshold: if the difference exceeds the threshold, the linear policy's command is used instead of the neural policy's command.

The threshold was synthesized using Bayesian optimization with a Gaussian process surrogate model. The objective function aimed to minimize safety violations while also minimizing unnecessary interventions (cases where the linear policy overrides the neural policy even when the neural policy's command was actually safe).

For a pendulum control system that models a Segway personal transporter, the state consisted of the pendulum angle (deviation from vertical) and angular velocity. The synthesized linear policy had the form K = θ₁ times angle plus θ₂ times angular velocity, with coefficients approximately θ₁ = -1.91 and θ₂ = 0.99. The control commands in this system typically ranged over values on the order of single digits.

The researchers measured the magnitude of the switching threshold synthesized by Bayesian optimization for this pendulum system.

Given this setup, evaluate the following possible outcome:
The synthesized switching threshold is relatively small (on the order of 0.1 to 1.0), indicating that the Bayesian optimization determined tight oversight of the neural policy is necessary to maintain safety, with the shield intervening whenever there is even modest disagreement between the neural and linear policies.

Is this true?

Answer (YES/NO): YES